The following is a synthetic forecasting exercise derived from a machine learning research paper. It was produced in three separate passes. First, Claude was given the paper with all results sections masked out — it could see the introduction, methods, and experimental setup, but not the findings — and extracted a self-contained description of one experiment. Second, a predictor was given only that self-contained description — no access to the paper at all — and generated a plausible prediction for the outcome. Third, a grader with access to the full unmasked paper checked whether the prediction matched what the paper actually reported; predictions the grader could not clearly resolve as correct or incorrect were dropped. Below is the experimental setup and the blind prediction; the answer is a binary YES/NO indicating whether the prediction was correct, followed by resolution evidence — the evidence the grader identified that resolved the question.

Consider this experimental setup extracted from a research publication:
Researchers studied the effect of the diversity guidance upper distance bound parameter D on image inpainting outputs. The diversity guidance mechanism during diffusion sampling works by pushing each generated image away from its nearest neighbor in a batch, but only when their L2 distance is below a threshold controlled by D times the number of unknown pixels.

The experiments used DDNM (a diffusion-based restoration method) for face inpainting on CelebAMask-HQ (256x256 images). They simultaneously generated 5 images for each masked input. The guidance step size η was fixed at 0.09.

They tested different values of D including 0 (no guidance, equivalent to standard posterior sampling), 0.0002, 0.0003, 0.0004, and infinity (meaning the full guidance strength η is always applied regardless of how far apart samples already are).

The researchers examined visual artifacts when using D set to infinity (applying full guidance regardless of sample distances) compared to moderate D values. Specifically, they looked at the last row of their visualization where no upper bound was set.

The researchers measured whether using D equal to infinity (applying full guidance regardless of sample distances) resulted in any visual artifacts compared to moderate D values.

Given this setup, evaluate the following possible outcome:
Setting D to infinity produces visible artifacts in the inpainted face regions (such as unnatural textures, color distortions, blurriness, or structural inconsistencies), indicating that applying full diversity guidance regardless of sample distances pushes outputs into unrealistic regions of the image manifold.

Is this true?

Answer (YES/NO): YES